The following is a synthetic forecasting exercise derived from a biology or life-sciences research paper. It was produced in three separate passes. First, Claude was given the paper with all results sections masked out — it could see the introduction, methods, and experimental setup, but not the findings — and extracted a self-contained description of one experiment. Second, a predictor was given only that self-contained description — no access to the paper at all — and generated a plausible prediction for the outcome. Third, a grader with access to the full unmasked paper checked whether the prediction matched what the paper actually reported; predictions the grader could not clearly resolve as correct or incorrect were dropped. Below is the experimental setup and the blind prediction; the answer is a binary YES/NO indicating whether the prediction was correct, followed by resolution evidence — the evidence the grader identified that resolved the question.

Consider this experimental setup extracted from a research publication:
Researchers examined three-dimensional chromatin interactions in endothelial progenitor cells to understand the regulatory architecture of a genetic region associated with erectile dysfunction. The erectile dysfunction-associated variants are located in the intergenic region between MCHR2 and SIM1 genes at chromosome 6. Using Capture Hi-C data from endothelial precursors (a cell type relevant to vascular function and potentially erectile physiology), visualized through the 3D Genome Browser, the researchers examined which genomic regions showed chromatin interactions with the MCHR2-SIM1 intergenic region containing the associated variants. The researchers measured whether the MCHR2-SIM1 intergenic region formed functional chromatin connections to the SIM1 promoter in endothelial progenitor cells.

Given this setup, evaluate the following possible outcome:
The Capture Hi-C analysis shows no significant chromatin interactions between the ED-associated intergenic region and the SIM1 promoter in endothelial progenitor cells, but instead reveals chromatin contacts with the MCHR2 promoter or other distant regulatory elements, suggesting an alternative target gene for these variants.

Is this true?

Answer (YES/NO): NO